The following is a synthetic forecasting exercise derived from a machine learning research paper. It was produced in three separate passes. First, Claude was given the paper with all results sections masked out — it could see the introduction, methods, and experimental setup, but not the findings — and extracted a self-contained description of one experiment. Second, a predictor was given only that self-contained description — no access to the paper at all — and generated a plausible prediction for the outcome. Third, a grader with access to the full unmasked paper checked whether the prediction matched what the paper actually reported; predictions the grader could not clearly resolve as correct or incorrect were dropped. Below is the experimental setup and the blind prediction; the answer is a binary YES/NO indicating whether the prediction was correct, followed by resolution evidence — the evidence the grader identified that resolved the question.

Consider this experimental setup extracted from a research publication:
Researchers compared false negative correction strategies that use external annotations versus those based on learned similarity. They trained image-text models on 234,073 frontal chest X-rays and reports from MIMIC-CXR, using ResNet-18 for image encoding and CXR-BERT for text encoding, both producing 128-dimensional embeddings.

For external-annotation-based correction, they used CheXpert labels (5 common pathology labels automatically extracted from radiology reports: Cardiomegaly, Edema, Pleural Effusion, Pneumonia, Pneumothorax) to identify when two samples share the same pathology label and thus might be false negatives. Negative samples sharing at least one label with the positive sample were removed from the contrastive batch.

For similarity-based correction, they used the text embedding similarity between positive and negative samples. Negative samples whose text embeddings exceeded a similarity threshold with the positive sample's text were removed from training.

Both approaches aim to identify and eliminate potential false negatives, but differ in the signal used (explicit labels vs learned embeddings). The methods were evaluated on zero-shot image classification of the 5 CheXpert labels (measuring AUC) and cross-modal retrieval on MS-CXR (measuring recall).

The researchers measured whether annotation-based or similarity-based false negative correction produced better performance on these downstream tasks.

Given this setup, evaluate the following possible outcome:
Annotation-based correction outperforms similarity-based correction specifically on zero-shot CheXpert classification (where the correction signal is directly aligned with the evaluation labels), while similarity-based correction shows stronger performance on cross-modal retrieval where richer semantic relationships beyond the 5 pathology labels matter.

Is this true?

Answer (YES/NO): YES